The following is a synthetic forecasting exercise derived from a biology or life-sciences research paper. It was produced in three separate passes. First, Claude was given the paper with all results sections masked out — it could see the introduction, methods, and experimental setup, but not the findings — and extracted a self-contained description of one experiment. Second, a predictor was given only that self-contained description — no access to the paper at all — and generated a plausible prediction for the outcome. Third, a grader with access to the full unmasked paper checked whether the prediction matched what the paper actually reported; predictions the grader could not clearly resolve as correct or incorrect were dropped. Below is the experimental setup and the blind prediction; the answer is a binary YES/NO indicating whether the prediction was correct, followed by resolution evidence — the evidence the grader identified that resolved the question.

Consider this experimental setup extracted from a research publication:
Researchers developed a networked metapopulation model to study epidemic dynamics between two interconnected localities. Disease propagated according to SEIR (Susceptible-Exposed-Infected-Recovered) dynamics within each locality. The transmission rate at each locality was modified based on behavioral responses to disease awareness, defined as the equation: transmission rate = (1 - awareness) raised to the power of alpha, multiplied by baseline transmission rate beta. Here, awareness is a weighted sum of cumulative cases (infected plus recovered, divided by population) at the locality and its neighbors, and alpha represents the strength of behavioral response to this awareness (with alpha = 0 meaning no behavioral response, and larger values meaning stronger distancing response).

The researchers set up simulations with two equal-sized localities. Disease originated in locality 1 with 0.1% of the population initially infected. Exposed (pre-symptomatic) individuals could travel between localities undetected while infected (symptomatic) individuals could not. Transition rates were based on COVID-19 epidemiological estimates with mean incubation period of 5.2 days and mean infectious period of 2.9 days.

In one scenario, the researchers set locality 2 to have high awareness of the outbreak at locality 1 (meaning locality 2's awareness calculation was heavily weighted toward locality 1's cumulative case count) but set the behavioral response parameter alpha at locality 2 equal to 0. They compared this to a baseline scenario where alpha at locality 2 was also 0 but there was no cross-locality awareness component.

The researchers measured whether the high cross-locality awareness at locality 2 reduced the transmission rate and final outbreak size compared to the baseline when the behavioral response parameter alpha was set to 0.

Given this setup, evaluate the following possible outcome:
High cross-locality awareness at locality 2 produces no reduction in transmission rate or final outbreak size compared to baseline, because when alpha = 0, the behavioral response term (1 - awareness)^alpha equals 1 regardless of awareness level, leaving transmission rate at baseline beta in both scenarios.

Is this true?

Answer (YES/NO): YES